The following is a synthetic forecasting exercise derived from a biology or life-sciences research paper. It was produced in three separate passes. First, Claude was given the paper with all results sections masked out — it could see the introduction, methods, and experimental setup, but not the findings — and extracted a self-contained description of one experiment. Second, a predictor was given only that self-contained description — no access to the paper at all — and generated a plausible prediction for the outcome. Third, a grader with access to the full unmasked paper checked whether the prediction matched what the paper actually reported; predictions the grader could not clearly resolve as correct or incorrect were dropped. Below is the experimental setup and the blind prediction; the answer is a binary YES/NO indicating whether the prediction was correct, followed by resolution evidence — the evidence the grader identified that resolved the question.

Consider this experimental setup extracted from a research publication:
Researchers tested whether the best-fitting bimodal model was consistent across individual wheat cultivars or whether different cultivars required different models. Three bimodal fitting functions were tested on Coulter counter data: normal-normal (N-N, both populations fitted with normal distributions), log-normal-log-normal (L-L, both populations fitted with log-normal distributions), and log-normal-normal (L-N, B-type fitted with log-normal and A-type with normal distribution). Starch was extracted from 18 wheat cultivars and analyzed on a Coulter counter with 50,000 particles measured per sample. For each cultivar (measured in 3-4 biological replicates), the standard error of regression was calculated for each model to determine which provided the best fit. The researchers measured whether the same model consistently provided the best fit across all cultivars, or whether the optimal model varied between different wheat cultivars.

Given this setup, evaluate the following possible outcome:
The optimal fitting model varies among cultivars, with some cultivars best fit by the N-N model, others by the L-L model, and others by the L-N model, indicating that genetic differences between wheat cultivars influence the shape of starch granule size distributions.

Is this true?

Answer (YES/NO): NO